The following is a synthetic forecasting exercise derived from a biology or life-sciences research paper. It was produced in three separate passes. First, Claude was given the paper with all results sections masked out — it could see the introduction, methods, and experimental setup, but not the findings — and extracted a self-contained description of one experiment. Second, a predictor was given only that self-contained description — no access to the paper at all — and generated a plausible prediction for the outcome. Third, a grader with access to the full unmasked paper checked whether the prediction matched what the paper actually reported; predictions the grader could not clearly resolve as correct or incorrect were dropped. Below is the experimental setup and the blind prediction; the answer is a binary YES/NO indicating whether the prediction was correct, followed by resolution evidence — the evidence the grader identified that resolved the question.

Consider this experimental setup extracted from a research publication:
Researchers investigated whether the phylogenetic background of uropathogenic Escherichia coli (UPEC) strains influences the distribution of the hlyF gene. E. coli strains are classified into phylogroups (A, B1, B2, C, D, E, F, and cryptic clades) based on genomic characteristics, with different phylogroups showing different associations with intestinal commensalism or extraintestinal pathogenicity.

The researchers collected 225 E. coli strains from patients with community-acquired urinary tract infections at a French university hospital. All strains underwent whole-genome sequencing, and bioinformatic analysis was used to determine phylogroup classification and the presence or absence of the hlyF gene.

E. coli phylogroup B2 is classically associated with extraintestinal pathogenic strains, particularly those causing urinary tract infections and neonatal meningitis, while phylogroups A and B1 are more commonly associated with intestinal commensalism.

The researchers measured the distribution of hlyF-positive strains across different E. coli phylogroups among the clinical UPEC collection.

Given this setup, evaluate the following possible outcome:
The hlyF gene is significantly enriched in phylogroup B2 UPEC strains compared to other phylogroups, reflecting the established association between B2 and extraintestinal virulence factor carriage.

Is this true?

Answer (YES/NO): NO